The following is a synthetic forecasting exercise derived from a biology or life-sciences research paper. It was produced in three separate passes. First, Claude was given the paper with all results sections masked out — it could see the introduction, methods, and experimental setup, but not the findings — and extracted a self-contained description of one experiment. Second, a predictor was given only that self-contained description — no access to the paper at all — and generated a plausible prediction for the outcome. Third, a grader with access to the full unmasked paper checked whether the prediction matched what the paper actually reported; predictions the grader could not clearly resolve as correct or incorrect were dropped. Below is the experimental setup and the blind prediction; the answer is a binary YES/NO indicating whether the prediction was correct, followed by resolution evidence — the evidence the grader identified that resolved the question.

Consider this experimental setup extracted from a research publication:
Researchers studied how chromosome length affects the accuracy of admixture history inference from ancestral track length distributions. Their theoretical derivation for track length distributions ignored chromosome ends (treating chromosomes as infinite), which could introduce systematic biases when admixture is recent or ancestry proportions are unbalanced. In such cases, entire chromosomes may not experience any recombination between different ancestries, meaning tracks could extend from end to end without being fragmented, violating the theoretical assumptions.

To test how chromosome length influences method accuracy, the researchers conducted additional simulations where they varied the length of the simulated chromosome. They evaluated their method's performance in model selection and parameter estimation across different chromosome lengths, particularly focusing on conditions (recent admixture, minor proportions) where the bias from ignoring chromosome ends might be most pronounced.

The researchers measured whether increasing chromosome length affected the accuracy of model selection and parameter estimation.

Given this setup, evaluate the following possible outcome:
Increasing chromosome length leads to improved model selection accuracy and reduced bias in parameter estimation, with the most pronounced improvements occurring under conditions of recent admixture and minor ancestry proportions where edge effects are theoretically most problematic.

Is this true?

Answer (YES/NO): YES